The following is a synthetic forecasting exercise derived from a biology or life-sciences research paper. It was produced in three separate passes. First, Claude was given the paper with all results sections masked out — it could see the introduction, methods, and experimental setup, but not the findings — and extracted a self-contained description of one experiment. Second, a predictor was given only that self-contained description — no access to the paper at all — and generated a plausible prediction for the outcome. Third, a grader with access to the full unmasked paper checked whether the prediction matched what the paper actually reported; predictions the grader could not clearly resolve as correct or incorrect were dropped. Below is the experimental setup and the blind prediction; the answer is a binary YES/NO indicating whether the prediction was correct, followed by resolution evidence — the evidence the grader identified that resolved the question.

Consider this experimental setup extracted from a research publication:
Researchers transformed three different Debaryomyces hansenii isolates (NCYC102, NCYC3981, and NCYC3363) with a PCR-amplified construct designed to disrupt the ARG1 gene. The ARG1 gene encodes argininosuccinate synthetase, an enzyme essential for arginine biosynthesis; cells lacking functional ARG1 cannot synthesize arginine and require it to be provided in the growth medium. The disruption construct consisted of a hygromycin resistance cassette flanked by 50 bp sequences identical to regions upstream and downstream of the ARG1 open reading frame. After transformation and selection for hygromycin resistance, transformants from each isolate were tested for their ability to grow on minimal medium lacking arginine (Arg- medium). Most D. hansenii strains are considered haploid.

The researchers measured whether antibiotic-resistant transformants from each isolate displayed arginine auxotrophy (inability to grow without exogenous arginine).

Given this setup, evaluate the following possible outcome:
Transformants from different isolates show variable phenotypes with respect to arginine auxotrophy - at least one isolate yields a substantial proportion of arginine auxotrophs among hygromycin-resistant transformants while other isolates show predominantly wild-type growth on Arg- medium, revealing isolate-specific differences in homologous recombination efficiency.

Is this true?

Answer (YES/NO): NO